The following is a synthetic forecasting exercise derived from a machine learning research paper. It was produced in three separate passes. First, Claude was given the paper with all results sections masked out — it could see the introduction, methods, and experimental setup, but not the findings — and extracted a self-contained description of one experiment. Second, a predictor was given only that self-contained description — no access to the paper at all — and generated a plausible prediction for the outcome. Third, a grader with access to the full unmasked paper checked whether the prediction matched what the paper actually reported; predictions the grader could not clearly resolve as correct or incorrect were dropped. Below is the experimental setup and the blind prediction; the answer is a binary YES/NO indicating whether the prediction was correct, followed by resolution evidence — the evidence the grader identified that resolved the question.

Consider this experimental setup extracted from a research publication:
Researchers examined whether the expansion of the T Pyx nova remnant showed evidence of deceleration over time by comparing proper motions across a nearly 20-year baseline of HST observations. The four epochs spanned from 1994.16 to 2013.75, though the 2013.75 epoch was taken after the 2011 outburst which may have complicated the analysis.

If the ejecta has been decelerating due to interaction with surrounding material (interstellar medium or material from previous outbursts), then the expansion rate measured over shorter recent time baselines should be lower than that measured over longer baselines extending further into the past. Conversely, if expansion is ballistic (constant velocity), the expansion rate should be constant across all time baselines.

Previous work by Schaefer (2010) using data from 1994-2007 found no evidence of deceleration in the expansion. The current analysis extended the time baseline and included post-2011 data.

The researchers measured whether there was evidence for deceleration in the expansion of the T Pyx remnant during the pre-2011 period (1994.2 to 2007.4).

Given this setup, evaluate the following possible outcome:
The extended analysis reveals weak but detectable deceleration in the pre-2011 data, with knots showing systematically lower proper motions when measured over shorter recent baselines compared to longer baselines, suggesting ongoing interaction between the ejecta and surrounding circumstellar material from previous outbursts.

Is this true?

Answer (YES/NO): NO